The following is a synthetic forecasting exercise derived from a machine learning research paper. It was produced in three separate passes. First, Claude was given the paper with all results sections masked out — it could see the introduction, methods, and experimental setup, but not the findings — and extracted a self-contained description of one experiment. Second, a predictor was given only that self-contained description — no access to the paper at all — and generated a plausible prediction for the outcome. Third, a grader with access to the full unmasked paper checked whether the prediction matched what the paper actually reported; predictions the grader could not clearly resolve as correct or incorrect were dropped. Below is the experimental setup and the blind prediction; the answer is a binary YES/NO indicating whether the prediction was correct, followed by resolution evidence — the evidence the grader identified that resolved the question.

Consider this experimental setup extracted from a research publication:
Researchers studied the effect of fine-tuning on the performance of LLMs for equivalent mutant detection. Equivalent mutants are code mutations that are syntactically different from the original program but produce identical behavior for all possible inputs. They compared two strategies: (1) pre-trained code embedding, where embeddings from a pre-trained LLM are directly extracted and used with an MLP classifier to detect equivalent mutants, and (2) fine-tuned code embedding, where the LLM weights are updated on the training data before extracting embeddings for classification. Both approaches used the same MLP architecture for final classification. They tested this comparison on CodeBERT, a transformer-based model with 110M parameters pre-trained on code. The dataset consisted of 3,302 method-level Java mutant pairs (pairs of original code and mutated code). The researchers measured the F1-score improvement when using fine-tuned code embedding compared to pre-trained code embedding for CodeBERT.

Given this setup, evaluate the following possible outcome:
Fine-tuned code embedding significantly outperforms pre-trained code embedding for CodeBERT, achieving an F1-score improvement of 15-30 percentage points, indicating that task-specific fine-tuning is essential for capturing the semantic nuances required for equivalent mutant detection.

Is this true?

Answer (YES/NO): NO